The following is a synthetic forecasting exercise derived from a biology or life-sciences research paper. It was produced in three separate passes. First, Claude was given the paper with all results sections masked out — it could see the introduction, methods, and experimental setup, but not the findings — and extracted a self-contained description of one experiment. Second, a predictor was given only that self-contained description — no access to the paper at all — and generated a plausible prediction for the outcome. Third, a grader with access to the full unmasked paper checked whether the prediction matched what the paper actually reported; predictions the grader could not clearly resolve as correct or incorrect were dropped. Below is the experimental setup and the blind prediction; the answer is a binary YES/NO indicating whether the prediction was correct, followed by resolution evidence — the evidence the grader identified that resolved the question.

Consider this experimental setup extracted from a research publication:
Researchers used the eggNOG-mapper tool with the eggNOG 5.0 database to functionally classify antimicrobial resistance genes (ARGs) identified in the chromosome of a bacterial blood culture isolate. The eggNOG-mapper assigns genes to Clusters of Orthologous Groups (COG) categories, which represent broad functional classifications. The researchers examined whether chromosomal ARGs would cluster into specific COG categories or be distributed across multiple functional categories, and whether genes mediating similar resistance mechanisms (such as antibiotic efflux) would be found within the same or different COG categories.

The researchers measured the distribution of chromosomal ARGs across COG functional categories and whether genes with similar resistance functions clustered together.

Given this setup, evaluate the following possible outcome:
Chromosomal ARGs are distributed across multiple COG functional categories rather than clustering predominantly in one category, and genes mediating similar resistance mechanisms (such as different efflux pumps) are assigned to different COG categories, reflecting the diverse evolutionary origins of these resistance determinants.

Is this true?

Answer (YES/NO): YES